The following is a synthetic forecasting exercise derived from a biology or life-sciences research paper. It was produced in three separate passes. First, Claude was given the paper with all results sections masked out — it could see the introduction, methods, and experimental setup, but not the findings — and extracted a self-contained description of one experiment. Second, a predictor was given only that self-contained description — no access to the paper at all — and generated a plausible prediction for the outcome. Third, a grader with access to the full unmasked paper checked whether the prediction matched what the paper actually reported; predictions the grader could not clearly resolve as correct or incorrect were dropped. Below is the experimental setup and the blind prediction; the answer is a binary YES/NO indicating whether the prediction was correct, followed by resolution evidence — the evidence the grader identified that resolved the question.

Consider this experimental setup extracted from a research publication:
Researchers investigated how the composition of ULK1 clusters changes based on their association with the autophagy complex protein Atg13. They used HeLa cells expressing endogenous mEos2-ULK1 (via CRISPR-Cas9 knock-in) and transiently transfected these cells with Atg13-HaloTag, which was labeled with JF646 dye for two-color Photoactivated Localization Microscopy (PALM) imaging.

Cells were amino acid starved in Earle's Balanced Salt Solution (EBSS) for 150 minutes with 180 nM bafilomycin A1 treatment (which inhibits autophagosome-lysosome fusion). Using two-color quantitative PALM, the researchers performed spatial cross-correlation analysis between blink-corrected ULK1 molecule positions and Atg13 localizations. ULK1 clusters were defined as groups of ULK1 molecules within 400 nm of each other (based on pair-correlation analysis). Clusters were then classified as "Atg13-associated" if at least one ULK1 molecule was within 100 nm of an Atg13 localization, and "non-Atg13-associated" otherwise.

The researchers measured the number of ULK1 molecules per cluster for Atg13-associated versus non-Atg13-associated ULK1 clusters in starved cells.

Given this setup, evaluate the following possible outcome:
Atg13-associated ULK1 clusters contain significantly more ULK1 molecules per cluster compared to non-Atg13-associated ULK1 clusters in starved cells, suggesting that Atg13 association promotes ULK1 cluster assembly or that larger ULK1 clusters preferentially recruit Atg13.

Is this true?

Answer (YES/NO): YES